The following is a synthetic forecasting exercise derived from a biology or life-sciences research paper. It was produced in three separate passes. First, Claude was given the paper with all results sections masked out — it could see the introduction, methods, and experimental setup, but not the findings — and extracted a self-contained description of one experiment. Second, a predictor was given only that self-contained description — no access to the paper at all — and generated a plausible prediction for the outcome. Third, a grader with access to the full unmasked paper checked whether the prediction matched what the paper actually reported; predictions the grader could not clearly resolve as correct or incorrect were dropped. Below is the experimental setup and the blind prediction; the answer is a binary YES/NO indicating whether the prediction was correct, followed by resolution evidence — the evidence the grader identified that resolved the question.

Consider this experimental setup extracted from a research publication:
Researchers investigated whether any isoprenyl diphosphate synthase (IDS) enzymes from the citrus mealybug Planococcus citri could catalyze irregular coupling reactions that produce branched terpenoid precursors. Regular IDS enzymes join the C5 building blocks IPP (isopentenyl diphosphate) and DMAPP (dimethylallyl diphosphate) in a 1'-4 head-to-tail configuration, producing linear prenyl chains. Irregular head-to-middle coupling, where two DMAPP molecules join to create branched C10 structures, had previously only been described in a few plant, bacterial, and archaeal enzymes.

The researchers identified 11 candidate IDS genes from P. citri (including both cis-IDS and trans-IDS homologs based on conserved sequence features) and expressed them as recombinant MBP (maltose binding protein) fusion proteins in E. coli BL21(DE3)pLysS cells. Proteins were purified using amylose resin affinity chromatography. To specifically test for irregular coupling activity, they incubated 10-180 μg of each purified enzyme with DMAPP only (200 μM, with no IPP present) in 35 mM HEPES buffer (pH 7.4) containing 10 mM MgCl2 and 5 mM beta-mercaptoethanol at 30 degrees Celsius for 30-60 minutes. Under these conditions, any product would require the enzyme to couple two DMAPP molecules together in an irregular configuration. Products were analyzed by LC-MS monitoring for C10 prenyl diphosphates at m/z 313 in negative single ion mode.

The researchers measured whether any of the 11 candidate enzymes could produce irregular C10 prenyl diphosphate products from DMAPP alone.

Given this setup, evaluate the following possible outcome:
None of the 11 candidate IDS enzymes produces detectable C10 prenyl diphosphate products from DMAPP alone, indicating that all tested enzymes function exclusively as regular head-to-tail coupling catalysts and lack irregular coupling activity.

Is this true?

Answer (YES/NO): NO